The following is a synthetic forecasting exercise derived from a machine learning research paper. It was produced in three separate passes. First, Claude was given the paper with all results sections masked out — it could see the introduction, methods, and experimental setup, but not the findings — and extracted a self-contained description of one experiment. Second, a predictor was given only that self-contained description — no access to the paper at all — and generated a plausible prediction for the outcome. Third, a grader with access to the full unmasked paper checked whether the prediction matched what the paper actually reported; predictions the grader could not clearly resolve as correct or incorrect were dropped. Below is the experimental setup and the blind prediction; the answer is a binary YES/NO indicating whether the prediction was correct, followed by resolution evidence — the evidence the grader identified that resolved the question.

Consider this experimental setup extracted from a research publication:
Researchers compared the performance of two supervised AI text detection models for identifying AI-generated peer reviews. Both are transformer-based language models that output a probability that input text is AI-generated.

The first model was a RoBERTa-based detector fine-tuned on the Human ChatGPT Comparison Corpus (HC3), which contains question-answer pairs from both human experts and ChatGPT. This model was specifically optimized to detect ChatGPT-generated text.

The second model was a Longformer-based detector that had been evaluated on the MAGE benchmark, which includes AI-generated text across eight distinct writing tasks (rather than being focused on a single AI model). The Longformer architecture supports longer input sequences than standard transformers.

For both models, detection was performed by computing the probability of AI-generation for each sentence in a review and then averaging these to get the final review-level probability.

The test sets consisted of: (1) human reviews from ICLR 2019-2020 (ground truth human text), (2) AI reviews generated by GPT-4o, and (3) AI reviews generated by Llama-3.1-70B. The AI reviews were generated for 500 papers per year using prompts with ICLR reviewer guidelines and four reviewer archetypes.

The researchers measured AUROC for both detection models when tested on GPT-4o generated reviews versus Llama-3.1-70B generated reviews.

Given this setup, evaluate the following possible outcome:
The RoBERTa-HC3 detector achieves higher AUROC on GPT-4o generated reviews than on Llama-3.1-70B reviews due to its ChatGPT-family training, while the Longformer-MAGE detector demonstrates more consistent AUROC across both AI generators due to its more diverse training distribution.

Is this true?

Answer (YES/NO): NO